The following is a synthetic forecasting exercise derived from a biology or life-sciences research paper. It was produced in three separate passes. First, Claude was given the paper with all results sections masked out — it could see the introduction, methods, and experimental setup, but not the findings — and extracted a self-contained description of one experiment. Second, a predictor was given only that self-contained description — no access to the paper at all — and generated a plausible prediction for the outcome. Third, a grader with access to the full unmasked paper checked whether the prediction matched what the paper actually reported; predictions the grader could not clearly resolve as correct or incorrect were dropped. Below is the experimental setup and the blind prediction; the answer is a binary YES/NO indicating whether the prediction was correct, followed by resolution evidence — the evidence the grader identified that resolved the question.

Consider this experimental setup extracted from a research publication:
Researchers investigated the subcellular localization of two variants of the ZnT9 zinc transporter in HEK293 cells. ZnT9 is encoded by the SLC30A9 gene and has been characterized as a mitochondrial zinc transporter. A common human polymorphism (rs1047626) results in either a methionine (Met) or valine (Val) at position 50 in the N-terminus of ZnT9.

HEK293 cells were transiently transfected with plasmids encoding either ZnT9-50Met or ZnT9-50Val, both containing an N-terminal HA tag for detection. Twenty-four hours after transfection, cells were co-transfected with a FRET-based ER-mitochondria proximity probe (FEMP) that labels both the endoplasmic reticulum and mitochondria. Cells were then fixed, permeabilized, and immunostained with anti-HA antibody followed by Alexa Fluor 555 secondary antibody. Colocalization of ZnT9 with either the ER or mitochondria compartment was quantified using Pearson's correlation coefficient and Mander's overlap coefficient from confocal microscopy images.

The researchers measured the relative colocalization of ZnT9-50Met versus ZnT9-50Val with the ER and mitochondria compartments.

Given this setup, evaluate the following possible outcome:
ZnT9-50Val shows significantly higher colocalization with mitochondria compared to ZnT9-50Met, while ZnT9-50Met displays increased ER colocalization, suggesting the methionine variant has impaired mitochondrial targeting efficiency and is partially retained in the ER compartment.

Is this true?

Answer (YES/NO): NO